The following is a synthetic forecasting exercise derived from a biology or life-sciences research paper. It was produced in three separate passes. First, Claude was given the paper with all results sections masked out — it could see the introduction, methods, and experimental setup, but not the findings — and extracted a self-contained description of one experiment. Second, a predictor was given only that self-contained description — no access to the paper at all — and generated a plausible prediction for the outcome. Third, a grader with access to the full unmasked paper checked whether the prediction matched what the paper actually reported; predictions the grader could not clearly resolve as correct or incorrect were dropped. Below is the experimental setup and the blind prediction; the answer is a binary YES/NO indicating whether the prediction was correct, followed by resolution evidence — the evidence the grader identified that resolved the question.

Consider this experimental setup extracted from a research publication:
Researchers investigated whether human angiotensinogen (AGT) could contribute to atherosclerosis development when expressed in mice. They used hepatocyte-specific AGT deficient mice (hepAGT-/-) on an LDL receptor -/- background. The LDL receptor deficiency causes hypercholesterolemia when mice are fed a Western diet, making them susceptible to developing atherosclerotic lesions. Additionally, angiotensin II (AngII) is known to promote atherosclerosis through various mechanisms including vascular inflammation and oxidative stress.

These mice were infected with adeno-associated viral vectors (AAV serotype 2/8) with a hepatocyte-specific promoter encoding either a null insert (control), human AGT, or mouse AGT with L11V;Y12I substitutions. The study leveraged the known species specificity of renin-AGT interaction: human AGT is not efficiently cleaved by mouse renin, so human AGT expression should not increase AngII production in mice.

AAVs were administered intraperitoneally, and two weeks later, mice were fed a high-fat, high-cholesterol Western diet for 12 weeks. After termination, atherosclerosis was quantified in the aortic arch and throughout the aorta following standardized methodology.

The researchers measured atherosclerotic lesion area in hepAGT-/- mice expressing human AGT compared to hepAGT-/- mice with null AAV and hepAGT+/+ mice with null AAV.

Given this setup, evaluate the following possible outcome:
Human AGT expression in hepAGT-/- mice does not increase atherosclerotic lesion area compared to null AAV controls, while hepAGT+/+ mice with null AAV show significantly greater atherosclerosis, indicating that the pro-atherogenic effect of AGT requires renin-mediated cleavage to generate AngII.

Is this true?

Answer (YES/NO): YES